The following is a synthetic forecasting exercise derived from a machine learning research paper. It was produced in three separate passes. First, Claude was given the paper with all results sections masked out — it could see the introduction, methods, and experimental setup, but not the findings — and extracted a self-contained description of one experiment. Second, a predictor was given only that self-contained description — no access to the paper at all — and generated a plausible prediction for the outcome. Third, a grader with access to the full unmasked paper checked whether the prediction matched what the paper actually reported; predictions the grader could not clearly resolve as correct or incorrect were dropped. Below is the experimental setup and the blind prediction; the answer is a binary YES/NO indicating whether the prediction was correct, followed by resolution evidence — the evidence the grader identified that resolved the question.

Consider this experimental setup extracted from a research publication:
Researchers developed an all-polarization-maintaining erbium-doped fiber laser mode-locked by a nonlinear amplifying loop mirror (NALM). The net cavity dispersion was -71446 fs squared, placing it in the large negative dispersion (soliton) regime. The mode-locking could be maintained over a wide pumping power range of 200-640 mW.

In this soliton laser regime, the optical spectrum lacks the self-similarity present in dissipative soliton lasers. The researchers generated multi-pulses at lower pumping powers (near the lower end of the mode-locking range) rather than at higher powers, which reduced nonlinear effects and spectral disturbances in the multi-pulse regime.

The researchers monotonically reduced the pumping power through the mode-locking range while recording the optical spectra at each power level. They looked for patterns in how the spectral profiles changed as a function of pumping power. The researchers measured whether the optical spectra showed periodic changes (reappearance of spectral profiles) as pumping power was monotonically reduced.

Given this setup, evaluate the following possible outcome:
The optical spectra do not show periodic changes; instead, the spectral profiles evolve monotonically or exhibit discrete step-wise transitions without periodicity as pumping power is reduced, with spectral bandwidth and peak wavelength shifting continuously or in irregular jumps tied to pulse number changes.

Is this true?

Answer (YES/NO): NO